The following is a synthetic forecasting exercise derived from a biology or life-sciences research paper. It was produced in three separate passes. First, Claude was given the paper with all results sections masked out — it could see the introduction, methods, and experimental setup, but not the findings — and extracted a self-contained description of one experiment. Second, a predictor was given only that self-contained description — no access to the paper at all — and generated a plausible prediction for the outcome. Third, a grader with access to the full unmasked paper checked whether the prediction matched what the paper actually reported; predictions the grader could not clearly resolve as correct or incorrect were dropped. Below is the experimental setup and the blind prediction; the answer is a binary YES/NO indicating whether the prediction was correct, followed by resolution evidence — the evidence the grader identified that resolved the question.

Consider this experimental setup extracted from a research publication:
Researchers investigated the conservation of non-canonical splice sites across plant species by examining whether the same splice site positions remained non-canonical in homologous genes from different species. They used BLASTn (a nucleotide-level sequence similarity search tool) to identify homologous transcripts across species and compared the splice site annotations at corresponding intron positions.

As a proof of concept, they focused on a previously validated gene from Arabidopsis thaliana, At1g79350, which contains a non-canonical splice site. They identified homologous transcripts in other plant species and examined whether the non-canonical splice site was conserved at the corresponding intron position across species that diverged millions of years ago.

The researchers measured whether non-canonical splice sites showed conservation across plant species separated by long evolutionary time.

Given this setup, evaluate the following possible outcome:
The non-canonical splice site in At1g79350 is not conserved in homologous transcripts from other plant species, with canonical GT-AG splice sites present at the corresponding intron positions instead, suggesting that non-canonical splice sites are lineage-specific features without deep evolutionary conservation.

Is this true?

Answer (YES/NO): NO